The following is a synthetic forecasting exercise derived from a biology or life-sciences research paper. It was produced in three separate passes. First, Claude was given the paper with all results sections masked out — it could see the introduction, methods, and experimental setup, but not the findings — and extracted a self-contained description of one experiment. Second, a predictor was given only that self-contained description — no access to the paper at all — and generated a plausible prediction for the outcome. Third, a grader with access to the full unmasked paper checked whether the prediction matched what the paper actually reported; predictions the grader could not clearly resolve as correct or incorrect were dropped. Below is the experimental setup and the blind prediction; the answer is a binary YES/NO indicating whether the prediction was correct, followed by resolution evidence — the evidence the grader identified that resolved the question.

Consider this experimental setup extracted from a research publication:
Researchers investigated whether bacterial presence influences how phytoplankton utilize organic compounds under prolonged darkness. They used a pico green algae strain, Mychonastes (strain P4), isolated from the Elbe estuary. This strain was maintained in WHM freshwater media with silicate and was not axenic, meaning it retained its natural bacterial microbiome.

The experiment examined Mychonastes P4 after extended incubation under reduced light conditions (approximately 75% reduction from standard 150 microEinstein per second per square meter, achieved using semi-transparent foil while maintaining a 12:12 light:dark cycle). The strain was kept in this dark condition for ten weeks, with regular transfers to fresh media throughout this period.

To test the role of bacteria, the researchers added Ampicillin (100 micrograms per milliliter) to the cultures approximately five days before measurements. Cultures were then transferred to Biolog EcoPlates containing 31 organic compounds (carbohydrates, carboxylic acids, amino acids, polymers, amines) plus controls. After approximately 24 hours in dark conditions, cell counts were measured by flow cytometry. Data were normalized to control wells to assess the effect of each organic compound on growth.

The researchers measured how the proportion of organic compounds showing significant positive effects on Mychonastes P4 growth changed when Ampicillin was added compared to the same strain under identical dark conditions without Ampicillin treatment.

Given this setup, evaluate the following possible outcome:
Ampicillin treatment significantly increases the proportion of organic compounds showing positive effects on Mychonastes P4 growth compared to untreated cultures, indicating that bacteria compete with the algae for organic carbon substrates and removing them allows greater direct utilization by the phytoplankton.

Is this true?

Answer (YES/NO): NO